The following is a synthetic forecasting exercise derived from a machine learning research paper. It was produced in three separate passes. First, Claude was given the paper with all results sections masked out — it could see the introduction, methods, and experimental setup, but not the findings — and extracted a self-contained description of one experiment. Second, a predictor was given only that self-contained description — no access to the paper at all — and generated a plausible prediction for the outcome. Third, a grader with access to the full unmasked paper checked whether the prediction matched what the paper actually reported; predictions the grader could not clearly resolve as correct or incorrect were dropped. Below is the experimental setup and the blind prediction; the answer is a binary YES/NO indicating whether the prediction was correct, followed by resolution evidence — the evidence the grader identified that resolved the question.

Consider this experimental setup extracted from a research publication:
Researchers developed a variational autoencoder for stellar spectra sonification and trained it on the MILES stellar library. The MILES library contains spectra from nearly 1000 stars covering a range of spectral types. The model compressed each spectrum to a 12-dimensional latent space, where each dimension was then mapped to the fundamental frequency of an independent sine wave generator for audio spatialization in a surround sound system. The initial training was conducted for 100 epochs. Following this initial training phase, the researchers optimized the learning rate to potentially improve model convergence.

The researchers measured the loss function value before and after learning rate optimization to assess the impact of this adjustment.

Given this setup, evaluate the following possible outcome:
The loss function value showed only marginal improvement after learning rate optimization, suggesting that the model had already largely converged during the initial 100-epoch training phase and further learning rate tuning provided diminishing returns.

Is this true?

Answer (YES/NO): NO